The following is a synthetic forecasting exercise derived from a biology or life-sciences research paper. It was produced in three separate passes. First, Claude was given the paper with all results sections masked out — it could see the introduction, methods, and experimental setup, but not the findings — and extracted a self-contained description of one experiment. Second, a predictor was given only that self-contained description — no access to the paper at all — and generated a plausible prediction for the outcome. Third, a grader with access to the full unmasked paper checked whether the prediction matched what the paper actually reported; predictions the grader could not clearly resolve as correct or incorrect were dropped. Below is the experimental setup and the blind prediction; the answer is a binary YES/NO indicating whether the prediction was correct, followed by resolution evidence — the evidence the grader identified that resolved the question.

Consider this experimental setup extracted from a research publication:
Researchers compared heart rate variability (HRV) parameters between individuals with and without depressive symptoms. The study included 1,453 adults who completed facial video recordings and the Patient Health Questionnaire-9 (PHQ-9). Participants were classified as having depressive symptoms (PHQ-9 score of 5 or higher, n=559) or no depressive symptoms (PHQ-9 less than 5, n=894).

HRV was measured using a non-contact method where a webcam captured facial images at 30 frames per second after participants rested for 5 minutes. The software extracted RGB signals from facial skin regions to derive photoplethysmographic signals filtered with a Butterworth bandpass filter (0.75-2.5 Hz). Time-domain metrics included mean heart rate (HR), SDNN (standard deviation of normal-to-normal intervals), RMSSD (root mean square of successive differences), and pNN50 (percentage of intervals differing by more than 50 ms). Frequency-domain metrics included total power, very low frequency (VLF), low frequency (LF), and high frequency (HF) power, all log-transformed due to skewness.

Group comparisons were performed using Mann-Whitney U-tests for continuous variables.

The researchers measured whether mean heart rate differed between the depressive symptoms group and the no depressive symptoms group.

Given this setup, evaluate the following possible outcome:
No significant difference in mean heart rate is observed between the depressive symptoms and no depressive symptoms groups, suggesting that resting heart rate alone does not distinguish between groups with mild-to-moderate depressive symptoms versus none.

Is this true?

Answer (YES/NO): NO